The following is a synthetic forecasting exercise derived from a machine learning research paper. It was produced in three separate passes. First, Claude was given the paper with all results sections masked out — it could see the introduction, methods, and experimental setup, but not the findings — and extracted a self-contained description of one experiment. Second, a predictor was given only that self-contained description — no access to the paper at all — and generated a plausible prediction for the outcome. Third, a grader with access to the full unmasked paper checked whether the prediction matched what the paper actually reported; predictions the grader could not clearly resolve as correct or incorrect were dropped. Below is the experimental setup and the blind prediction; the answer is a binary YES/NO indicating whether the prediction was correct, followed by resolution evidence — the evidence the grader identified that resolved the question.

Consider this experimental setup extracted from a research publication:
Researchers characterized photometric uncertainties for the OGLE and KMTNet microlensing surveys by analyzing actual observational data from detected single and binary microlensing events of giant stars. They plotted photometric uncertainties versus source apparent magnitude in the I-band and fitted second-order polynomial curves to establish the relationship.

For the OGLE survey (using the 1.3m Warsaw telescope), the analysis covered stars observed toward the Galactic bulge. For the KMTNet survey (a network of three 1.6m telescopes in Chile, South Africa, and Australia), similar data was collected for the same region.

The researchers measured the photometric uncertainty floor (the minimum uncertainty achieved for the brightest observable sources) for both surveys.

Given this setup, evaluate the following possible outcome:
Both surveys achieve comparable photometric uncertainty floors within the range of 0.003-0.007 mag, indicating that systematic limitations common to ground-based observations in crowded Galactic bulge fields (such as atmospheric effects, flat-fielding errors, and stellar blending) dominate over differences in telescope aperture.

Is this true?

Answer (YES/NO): YES